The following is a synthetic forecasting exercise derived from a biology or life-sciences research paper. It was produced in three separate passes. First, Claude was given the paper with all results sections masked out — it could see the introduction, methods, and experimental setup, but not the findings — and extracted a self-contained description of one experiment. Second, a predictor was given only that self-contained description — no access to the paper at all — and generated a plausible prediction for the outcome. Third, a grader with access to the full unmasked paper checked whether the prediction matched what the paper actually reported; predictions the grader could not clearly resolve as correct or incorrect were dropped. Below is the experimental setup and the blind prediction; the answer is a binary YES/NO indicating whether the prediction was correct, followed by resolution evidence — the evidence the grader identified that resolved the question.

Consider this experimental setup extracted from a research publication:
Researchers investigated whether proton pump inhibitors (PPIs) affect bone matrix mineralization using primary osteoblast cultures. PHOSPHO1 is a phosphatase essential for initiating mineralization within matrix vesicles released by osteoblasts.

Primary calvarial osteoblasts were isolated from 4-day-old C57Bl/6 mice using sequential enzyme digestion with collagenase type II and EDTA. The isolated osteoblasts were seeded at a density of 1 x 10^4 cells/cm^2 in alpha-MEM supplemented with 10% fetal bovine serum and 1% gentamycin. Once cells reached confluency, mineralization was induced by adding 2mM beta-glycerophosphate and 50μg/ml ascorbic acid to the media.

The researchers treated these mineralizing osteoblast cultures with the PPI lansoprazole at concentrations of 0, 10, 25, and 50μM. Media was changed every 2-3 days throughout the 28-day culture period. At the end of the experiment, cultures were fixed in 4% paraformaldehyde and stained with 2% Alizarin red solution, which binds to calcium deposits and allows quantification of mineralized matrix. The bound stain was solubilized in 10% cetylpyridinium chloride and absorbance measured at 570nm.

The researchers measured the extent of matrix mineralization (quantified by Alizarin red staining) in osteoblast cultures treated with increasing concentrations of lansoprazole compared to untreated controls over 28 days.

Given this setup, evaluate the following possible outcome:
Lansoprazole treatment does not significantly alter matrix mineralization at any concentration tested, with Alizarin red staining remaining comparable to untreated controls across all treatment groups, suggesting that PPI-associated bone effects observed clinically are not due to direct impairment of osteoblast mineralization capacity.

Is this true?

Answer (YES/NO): NO